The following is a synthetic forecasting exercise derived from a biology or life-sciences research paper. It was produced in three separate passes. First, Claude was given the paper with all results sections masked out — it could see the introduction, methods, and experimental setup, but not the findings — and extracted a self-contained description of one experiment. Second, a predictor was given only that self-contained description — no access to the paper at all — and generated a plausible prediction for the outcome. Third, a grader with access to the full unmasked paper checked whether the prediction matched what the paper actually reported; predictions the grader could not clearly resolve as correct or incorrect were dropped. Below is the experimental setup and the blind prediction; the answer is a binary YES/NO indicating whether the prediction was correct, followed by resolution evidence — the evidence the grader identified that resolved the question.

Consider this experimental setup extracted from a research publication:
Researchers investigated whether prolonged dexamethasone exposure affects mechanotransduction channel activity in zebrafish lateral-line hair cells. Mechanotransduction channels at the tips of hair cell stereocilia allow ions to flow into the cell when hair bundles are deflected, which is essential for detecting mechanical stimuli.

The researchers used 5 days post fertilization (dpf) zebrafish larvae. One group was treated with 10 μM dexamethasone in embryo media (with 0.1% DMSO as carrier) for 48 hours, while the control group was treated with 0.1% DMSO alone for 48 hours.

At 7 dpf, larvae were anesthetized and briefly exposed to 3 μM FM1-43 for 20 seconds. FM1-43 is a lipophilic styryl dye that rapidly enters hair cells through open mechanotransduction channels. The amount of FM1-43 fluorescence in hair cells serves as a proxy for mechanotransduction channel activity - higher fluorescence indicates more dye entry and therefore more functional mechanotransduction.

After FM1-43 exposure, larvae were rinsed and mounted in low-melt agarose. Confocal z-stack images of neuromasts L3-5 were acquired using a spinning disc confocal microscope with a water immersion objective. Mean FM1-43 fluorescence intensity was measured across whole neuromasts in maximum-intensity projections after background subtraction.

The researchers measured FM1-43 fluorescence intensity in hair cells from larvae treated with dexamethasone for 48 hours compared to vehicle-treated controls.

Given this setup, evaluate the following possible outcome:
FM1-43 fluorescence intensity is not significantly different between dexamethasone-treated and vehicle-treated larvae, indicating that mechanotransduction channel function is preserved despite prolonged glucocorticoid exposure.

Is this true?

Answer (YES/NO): YES